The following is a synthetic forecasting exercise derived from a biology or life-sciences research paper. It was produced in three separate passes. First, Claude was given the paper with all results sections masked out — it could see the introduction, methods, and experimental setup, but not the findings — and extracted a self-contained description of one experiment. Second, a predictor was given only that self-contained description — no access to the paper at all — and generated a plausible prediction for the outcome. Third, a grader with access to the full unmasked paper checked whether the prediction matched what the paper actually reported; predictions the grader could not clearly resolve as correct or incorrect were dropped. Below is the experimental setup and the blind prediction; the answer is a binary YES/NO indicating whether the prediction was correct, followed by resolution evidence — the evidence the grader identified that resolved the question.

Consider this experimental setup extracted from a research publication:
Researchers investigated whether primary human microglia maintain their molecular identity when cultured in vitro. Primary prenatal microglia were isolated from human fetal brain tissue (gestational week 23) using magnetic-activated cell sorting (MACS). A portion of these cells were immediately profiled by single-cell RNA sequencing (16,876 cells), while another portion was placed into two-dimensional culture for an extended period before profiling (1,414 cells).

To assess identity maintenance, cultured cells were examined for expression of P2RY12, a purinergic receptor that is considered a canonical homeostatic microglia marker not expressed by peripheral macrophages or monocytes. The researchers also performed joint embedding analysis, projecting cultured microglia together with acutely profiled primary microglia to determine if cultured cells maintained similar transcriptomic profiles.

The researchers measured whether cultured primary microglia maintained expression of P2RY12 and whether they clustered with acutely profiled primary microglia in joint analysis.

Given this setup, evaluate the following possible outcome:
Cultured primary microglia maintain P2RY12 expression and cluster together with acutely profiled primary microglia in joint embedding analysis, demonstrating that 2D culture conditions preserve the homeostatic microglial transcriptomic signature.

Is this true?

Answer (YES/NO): NO